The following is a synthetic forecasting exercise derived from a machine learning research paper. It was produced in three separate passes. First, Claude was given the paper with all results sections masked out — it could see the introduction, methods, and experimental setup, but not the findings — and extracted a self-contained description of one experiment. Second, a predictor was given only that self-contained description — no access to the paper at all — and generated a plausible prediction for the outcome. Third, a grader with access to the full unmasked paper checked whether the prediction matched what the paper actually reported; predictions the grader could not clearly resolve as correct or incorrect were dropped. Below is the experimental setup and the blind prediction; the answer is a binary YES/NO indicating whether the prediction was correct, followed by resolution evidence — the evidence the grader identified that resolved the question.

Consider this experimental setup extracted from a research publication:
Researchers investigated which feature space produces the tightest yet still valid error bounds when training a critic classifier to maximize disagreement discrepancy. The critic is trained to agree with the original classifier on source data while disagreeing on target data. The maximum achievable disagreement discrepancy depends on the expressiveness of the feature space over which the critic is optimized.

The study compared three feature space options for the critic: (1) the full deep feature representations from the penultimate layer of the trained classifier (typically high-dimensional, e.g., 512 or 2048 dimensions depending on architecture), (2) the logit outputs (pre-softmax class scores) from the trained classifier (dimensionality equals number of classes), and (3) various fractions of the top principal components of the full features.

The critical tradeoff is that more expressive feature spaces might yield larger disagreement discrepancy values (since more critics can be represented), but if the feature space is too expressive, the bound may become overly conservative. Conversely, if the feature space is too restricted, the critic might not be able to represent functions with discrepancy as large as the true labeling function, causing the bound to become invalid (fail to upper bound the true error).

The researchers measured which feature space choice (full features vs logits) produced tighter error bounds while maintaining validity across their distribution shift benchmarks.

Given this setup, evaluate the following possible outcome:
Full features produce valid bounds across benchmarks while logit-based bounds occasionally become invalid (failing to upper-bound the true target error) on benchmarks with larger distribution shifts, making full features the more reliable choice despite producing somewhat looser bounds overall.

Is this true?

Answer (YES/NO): NO